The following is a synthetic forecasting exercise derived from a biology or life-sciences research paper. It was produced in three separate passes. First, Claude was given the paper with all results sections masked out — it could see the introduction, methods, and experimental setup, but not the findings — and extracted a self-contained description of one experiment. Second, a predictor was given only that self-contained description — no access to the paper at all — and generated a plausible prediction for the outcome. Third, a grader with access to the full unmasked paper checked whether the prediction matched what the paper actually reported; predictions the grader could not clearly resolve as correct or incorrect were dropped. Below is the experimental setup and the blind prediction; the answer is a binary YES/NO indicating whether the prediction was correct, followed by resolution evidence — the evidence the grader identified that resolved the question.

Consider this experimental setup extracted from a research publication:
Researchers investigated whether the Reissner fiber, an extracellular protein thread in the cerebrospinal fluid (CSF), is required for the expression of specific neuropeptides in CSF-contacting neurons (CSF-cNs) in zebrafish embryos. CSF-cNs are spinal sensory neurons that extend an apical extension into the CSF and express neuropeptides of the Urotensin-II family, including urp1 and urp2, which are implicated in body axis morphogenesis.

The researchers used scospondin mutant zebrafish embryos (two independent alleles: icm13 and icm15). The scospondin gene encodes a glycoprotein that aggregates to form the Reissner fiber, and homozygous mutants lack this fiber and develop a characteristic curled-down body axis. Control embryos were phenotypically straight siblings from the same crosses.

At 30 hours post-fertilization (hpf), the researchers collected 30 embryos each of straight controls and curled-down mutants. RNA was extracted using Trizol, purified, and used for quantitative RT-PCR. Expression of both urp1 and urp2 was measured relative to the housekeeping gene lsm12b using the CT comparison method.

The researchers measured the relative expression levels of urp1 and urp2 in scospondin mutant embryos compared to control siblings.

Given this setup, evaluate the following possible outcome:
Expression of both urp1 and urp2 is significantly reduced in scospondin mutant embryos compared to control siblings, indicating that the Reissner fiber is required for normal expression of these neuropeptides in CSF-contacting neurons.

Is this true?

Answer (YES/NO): NO